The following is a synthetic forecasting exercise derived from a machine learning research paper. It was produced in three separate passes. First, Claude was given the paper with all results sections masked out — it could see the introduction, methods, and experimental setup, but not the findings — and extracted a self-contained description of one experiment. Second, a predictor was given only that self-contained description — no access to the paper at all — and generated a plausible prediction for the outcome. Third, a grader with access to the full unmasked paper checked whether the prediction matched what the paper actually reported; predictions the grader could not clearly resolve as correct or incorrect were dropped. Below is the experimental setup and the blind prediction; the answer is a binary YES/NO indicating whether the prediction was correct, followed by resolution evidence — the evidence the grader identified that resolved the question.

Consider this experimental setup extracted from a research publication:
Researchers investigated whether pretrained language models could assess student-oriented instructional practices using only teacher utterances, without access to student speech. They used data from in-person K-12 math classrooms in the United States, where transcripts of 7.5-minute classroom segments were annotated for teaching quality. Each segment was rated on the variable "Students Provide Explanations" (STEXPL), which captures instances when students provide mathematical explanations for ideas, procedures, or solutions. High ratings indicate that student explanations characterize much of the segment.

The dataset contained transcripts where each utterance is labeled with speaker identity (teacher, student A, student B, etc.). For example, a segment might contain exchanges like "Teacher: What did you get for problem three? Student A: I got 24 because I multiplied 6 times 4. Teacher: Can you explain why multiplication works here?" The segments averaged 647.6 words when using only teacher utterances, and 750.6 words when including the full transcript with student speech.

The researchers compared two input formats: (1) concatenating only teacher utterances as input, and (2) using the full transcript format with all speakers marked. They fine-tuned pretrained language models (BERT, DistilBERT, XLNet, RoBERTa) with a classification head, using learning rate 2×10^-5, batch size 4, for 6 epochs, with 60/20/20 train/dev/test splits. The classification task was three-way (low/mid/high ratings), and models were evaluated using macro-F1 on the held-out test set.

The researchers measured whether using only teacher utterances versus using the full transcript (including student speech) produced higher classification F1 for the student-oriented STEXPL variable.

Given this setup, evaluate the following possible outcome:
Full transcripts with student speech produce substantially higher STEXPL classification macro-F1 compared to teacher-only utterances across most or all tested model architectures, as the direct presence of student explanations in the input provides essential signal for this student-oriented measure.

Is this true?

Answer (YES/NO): NO